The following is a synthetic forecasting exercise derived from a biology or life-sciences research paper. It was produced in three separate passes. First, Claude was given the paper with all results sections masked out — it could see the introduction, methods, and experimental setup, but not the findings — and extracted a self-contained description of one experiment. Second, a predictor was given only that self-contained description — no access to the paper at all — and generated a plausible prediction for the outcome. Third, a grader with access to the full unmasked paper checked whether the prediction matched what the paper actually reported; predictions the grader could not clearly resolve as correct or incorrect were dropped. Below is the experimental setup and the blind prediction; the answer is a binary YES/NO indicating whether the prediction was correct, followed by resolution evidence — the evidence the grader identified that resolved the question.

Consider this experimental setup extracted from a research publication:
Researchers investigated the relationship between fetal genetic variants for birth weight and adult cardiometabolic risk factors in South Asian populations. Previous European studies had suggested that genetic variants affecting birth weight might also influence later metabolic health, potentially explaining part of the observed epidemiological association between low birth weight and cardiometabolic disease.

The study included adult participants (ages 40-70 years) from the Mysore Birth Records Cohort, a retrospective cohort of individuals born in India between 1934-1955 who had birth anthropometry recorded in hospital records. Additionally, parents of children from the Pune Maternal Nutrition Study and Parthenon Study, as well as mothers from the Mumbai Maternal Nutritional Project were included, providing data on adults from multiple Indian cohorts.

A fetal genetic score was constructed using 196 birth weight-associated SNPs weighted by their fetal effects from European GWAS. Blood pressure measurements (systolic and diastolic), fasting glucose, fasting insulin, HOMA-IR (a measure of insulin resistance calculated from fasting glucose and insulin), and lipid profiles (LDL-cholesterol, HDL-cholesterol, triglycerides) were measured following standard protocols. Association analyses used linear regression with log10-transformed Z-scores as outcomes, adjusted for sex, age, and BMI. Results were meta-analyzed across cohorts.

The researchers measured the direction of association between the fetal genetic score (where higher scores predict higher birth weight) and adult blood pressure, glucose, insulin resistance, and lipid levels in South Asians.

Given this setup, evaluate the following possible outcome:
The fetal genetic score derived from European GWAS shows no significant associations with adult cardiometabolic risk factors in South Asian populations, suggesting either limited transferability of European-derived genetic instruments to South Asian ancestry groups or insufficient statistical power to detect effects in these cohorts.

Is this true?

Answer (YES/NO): NO